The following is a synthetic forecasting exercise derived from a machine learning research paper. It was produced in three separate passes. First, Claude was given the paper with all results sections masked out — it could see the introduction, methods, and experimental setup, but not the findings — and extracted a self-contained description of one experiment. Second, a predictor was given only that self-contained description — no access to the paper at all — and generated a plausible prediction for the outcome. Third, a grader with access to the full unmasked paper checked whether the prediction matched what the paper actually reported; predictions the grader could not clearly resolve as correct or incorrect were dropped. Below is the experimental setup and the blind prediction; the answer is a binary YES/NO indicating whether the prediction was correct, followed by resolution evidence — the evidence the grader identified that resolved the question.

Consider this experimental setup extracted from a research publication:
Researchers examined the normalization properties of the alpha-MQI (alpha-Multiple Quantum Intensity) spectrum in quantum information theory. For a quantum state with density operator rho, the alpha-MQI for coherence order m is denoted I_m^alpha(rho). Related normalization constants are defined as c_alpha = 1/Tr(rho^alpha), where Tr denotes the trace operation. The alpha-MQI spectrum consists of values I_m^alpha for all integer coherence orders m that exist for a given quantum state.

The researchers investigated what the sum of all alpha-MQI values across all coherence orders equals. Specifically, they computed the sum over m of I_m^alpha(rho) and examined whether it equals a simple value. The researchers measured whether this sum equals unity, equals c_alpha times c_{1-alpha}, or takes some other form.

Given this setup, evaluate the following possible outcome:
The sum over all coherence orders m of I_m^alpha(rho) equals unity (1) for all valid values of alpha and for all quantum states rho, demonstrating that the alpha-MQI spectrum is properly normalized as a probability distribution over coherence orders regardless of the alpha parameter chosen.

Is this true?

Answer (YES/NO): NO